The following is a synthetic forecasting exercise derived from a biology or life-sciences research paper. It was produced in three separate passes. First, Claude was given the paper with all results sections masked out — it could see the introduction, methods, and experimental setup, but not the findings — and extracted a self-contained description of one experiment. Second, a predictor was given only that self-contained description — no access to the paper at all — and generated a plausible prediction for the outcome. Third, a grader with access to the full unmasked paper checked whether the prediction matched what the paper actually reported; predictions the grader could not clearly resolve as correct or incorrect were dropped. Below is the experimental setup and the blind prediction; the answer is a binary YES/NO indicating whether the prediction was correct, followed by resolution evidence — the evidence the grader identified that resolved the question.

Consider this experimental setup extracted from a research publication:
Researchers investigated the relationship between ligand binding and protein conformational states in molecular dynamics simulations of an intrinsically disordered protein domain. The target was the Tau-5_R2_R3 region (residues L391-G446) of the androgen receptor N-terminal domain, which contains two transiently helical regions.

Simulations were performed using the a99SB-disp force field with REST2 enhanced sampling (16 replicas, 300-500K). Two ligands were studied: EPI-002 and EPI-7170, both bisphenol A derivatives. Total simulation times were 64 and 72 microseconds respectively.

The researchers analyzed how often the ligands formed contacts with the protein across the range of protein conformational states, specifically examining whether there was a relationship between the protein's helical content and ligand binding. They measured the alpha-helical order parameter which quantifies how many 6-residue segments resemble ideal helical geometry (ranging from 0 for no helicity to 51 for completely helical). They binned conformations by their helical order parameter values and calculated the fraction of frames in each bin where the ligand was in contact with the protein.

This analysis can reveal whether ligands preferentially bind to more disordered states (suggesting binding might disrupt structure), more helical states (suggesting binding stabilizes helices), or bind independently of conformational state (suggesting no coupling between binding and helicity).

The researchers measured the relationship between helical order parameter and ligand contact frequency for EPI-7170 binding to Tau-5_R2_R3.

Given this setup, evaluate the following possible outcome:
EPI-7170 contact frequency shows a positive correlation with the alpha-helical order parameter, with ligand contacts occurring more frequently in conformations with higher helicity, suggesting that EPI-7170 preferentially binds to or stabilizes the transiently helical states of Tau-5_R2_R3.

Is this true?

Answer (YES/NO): YES